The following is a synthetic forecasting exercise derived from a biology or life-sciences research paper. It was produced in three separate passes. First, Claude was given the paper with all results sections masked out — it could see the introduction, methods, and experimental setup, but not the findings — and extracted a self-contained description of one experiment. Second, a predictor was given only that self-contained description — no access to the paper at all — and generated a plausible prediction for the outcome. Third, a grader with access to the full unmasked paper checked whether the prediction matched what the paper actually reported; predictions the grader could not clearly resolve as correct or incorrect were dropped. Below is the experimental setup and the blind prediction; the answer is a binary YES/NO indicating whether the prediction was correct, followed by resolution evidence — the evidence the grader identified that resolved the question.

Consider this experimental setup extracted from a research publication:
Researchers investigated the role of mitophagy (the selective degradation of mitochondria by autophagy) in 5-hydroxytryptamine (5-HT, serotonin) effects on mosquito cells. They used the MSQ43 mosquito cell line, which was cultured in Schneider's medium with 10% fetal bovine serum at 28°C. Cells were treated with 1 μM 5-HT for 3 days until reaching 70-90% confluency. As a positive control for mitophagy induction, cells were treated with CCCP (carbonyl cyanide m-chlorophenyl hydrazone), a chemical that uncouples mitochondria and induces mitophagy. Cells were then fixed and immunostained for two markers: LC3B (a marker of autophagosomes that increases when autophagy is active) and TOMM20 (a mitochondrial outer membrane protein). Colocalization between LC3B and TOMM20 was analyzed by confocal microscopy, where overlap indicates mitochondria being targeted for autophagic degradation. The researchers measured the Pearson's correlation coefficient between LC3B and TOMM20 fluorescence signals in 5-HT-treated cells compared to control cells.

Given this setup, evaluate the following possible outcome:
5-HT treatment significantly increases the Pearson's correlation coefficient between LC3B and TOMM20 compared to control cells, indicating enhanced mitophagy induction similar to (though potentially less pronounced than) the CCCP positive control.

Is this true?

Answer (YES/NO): NO